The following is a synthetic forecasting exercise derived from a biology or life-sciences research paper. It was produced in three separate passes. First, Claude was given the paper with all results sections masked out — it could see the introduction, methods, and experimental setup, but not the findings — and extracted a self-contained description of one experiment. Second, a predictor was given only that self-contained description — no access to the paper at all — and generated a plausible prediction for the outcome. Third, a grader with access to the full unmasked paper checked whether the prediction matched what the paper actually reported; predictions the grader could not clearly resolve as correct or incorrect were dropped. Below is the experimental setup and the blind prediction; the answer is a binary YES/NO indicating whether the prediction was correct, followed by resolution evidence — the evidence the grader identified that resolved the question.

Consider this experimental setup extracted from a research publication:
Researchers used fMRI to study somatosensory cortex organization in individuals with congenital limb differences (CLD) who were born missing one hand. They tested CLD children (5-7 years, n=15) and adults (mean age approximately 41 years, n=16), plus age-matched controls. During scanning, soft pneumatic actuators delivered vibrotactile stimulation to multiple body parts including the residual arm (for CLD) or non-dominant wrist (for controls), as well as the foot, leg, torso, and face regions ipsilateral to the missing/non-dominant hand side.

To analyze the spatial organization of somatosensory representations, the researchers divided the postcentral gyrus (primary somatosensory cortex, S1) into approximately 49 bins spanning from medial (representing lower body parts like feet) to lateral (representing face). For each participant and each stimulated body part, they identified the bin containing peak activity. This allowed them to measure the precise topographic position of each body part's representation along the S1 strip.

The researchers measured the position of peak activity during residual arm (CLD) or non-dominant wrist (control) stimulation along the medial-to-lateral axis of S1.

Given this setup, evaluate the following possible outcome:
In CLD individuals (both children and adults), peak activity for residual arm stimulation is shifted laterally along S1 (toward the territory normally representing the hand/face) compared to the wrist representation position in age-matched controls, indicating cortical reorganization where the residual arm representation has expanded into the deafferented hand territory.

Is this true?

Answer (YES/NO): YES